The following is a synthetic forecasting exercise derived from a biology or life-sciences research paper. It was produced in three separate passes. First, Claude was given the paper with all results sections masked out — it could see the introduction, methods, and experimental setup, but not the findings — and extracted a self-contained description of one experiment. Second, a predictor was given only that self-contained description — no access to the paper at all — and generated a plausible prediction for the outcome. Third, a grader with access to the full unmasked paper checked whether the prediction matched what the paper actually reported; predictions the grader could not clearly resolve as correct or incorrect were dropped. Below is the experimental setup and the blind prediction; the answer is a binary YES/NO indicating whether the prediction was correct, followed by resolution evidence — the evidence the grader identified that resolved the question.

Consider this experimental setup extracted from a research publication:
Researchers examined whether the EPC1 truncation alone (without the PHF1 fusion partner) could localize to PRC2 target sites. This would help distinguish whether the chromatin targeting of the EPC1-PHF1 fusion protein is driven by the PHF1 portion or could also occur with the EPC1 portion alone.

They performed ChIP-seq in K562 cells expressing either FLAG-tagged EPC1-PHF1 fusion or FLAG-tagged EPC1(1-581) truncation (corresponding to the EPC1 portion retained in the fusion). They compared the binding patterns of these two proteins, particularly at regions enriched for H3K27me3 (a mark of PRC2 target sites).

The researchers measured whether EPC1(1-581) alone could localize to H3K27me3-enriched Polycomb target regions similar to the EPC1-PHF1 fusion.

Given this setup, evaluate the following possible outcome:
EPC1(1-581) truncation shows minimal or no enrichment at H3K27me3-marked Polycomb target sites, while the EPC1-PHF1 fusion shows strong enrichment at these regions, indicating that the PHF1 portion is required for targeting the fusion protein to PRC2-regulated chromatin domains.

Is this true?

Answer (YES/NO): YES